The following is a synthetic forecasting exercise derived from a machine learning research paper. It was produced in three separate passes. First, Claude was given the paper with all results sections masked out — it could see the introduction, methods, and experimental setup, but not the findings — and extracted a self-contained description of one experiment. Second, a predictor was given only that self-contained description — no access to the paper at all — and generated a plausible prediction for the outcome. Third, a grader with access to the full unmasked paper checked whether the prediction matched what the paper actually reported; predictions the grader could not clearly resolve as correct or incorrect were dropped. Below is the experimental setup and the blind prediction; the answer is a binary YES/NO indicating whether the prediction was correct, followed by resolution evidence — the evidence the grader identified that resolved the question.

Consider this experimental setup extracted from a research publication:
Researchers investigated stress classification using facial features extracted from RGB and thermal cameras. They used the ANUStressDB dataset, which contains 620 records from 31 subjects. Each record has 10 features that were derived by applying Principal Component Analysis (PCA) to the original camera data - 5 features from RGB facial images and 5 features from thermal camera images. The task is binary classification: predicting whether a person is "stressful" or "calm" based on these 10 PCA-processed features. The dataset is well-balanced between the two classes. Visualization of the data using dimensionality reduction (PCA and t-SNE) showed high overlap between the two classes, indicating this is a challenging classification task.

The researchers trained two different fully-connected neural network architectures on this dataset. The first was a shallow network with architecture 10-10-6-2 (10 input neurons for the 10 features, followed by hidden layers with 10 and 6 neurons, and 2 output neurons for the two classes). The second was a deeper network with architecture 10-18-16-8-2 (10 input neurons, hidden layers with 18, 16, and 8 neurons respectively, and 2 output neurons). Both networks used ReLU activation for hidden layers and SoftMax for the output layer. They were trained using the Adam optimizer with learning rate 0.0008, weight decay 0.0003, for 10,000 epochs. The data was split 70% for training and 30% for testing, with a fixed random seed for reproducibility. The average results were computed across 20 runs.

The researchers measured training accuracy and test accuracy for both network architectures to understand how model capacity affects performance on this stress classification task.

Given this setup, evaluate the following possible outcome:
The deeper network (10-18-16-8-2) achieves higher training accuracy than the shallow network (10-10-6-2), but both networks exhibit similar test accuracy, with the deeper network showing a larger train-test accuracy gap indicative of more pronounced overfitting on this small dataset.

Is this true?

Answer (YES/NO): YES